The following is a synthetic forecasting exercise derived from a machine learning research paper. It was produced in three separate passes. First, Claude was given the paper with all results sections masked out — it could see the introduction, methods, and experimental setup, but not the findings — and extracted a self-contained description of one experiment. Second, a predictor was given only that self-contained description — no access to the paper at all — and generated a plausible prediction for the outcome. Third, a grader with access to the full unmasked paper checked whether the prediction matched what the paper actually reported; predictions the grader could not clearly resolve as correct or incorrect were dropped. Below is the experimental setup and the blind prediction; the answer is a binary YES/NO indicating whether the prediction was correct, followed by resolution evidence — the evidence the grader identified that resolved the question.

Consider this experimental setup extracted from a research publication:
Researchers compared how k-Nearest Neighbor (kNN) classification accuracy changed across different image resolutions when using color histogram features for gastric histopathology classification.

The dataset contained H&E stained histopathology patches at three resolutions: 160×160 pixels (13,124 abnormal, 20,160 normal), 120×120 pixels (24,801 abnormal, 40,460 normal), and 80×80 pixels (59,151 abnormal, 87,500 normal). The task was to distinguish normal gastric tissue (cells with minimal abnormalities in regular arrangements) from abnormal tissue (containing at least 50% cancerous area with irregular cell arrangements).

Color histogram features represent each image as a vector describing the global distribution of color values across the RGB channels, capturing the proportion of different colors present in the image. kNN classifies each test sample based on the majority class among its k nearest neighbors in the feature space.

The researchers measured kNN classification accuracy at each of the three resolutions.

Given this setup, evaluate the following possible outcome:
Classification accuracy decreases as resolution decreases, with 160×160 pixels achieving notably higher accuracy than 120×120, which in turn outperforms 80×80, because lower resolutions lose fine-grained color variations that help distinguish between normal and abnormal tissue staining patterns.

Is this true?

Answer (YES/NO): NO